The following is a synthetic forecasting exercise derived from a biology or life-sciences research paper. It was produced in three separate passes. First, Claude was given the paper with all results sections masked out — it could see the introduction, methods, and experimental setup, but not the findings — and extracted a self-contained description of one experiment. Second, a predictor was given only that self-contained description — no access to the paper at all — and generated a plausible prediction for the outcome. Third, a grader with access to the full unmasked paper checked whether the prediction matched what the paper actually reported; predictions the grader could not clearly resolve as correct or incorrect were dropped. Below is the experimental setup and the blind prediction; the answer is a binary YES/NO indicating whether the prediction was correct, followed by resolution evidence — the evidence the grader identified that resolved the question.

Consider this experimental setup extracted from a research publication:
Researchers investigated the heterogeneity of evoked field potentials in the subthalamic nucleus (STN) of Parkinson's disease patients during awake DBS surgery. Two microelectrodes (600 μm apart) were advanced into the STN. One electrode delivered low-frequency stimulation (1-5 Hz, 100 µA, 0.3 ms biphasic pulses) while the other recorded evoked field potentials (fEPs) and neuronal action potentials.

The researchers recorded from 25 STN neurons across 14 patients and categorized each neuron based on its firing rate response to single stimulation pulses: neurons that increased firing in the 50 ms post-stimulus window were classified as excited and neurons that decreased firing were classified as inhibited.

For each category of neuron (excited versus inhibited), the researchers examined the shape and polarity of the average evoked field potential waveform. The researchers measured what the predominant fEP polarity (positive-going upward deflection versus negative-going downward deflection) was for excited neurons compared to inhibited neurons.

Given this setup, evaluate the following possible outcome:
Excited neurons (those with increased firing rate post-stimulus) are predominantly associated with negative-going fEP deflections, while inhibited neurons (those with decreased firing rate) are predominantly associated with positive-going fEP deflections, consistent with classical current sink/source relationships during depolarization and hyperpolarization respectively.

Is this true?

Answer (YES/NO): YES